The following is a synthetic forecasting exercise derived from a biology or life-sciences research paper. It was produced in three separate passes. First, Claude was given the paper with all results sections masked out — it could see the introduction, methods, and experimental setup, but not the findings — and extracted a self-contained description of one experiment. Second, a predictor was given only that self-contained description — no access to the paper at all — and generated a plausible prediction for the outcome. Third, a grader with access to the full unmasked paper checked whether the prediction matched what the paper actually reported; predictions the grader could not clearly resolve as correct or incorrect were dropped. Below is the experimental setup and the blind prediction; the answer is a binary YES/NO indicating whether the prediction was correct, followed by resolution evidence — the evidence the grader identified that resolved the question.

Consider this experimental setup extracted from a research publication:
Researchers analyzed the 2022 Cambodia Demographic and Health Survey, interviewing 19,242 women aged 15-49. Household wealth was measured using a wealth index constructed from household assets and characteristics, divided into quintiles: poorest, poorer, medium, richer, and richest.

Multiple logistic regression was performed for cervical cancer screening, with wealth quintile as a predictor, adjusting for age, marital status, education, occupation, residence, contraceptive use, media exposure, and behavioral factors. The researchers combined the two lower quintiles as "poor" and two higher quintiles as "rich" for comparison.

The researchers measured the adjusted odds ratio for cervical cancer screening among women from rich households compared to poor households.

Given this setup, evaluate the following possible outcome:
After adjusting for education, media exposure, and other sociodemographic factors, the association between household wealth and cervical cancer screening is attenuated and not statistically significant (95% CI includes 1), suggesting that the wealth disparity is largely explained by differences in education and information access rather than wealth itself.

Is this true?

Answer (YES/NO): NO